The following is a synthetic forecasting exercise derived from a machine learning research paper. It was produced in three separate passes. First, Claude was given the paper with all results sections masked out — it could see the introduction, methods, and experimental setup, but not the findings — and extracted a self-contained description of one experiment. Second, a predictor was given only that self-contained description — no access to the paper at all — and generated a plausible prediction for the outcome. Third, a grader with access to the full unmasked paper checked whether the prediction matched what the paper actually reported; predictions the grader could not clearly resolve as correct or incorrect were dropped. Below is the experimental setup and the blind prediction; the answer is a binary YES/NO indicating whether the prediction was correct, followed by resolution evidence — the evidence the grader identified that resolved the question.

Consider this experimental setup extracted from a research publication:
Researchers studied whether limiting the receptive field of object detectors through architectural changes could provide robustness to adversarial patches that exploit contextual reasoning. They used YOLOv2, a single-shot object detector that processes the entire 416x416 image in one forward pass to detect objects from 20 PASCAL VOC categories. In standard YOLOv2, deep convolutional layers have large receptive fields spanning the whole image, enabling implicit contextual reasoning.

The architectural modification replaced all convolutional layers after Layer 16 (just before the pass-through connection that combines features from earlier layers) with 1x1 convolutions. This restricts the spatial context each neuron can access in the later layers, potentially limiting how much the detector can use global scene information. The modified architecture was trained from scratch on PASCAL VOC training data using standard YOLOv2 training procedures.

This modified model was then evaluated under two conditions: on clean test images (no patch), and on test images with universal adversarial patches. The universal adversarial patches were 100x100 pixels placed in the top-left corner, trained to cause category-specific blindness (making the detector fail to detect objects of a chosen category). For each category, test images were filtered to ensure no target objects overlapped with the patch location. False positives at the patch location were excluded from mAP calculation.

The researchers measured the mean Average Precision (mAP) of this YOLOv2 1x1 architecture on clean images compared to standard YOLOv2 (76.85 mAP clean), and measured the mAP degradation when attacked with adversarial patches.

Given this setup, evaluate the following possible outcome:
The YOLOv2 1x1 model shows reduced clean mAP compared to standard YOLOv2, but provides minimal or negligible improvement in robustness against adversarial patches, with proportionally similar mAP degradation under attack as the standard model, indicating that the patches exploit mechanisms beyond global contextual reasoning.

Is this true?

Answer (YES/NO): NO